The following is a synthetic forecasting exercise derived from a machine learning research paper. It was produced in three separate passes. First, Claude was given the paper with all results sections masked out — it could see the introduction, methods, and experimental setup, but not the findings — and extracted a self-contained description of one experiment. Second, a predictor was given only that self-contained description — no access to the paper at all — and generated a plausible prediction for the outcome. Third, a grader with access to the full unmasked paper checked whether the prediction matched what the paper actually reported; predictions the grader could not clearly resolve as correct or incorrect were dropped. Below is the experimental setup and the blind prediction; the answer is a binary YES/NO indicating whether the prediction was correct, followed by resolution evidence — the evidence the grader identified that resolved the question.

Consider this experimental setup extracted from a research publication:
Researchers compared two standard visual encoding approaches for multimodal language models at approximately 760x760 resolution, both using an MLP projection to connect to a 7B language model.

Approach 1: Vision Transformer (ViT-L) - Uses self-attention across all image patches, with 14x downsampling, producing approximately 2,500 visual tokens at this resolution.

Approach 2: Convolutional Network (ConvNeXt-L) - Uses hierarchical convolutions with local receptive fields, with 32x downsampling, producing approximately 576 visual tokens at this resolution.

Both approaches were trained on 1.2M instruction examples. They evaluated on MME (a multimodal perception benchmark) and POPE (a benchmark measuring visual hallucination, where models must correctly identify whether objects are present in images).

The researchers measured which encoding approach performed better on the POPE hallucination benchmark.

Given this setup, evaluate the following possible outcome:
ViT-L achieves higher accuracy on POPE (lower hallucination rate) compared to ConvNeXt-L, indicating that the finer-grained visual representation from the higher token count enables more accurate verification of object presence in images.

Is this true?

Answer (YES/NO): YES